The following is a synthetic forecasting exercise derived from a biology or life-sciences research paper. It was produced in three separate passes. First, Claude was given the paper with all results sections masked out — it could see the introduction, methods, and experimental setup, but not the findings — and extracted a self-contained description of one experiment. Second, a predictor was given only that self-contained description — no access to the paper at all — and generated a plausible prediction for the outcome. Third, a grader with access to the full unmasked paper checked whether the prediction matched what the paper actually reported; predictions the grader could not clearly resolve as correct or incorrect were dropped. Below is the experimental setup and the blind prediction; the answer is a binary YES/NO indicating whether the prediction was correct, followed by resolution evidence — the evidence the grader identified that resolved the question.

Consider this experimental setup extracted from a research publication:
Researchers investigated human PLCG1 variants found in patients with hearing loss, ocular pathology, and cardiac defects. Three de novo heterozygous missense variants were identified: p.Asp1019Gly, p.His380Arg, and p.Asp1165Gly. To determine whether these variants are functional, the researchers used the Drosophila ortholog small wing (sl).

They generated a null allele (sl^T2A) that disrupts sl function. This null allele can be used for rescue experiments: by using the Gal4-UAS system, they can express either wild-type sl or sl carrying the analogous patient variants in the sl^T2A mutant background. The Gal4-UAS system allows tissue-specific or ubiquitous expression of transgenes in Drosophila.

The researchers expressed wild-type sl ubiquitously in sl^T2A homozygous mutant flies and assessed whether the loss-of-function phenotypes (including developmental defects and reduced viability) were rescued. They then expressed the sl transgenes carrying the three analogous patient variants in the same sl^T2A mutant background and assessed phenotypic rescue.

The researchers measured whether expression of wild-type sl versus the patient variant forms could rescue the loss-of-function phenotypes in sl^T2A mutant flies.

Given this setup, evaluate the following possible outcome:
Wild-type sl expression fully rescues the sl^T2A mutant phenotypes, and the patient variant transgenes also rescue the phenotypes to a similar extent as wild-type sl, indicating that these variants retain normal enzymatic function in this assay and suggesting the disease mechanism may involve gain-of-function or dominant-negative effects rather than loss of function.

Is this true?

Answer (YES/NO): NO